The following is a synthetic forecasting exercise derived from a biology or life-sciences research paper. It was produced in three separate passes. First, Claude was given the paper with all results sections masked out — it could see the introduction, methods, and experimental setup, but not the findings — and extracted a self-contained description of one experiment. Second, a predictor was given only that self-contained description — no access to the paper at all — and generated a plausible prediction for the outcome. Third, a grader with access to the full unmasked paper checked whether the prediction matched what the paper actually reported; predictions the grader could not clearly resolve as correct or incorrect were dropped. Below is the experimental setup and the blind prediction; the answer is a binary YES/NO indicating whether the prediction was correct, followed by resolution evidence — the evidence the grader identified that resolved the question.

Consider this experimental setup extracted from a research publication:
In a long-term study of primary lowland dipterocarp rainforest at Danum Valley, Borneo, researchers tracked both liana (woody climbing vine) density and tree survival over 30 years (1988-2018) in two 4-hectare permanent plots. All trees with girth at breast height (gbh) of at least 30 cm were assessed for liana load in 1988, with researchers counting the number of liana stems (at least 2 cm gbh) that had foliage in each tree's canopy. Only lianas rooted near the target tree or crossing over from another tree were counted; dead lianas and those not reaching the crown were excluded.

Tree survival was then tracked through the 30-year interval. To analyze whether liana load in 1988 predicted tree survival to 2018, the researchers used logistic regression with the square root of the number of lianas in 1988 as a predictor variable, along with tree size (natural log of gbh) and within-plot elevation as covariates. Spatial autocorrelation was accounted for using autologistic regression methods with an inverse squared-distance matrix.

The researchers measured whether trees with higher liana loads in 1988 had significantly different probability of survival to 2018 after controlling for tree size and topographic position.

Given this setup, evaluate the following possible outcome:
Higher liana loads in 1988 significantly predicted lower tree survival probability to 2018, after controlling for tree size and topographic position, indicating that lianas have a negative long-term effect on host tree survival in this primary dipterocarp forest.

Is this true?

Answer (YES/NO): YES